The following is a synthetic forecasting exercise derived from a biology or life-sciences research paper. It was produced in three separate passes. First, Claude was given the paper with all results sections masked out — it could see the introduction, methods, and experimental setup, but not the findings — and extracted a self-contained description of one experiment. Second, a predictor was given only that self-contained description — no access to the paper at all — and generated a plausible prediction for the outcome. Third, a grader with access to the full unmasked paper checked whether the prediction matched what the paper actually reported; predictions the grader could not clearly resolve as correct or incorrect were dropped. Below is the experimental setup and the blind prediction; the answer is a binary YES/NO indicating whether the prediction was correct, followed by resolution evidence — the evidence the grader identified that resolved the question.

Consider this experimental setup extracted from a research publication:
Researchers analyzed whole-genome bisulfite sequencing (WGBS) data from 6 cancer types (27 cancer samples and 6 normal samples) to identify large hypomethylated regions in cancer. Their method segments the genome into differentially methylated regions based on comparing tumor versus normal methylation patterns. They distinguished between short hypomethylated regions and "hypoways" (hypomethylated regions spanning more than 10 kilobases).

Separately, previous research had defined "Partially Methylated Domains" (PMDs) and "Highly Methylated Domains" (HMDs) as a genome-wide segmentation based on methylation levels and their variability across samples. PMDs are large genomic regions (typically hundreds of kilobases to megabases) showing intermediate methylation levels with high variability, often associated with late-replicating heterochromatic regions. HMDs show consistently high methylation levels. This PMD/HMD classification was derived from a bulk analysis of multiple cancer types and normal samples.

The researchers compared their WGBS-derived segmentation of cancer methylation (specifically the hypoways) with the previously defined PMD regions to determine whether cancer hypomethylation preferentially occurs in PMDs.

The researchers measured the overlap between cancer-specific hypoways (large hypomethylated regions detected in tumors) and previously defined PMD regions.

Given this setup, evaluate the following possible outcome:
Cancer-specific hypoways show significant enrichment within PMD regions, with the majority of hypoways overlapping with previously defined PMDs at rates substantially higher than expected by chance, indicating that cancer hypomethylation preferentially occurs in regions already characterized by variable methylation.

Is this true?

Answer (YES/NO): YES